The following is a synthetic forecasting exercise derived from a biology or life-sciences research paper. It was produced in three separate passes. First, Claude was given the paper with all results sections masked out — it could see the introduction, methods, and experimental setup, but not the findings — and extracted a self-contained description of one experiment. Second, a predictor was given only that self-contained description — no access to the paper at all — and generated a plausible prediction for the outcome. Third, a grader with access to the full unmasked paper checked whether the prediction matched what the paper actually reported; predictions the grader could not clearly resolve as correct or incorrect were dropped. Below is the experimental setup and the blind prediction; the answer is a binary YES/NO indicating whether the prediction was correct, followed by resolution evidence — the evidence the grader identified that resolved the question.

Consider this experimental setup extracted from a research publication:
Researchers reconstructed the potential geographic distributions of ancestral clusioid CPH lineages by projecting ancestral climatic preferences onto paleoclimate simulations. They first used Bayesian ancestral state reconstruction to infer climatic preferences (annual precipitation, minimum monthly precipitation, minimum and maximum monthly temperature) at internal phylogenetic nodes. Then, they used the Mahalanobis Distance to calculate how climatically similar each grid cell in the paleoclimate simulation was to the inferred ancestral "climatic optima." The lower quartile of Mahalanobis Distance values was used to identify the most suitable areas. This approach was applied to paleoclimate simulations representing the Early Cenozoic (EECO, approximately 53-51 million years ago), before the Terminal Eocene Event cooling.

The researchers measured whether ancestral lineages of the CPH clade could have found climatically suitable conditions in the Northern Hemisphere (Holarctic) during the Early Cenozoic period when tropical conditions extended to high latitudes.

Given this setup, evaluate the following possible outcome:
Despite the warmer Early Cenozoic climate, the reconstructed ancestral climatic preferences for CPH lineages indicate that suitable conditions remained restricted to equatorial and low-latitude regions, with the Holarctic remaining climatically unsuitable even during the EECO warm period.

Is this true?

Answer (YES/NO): NO